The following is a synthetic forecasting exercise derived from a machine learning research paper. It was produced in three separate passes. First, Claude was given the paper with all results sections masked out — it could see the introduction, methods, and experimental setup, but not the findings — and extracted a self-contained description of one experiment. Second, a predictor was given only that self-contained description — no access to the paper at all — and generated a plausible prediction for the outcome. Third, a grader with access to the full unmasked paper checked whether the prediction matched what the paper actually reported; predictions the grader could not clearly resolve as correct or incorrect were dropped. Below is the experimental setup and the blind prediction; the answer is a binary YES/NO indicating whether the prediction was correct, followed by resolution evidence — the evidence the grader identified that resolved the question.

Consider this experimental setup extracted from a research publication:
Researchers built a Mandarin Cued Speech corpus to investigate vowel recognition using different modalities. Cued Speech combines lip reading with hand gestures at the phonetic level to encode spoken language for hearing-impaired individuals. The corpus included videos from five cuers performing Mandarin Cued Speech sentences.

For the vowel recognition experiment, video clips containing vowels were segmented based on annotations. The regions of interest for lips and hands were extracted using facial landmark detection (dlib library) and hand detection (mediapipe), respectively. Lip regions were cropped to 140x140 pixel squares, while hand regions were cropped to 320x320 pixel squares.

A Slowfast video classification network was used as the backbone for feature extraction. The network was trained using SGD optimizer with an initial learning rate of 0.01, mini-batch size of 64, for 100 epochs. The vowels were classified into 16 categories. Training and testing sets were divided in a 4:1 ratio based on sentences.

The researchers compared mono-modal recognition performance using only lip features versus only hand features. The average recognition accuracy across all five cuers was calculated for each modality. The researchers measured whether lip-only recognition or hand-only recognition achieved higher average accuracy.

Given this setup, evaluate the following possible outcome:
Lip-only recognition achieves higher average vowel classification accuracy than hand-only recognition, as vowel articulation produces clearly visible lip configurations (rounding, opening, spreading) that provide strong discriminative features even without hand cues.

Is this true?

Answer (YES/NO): YES